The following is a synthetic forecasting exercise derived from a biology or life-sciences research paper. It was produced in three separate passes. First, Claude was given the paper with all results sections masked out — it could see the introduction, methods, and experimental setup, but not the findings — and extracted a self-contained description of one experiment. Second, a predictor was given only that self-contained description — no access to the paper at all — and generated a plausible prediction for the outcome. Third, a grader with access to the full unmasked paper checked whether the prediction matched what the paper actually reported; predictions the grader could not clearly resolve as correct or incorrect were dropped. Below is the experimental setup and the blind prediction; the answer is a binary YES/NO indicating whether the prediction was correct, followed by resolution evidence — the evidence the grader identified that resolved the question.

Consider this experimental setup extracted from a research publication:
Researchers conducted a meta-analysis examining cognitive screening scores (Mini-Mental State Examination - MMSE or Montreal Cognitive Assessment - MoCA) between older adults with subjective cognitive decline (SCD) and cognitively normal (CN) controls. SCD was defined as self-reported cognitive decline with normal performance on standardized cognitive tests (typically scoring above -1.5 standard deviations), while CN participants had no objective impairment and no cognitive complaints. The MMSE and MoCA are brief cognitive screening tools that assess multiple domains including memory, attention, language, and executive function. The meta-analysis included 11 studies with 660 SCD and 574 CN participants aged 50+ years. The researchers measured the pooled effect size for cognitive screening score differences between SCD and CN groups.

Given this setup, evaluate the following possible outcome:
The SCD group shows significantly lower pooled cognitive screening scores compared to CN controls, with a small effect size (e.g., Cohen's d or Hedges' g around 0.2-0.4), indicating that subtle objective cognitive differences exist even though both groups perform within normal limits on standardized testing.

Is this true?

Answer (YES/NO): YES